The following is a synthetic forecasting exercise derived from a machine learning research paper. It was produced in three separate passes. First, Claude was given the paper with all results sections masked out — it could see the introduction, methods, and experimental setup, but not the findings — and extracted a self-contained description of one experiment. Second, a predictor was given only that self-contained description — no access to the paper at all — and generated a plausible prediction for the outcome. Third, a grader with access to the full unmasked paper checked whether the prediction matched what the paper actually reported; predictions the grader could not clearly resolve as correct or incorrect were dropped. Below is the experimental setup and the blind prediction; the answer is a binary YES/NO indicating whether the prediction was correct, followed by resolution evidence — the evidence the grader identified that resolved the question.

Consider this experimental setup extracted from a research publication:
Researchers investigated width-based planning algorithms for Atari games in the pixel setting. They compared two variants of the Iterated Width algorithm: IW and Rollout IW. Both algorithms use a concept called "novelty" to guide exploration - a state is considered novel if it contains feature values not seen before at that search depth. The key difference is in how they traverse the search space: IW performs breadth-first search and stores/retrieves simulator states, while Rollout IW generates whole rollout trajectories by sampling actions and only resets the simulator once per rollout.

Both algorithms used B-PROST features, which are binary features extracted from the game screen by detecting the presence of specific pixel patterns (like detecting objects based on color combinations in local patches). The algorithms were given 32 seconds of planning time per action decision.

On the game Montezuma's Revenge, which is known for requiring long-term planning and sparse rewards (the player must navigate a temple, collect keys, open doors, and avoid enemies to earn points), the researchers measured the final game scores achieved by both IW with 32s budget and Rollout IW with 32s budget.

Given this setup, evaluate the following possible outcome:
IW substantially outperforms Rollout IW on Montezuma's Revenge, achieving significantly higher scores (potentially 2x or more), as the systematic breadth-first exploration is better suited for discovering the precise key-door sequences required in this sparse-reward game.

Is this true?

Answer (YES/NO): NO